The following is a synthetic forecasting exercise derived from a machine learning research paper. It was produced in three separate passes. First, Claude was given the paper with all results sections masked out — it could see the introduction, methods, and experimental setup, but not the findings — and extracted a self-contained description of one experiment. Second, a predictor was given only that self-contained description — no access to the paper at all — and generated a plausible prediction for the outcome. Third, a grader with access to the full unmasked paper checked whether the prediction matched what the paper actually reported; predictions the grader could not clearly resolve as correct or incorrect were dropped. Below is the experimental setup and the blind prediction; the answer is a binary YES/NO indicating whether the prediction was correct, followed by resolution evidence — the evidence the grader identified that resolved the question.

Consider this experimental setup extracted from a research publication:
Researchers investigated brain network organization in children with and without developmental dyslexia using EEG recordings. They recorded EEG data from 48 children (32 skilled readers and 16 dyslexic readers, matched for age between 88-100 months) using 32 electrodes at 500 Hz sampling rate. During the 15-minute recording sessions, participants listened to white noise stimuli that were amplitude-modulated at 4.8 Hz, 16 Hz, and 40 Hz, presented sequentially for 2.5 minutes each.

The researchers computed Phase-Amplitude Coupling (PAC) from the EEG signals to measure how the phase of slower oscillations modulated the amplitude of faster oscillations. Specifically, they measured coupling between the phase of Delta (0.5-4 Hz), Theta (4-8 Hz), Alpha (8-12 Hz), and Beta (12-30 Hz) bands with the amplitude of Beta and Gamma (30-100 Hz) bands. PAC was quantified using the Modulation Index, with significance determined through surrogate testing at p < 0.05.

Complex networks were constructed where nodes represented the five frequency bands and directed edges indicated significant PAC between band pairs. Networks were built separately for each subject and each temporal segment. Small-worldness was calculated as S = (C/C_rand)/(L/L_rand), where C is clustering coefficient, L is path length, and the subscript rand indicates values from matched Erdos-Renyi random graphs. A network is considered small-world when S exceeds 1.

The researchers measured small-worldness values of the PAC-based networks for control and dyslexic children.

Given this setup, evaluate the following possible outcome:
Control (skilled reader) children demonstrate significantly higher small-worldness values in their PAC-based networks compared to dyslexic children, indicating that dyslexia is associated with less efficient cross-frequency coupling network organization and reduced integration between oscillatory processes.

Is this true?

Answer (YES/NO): YES